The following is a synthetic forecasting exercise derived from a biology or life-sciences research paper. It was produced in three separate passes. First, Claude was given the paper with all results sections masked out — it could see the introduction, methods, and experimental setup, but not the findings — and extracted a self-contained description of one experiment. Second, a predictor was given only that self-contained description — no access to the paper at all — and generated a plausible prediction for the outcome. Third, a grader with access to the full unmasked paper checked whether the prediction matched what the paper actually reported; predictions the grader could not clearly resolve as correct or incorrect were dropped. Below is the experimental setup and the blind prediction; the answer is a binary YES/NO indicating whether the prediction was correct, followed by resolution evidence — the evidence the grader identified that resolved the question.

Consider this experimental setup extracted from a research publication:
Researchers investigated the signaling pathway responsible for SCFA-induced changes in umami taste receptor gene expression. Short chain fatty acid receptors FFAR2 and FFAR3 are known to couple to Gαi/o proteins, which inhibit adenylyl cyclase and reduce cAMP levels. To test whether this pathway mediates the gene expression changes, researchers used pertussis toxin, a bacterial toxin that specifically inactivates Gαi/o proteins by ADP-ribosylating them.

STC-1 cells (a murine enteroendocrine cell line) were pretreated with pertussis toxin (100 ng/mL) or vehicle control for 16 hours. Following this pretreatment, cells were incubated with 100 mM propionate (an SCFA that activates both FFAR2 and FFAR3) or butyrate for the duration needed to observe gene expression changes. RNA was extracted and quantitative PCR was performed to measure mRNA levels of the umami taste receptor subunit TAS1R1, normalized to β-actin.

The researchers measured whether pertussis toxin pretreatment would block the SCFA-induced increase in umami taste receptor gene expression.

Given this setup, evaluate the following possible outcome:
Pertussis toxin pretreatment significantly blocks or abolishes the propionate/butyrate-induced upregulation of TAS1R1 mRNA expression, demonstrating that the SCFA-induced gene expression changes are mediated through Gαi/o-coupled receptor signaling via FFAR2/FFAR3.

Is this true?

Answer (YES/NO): YES